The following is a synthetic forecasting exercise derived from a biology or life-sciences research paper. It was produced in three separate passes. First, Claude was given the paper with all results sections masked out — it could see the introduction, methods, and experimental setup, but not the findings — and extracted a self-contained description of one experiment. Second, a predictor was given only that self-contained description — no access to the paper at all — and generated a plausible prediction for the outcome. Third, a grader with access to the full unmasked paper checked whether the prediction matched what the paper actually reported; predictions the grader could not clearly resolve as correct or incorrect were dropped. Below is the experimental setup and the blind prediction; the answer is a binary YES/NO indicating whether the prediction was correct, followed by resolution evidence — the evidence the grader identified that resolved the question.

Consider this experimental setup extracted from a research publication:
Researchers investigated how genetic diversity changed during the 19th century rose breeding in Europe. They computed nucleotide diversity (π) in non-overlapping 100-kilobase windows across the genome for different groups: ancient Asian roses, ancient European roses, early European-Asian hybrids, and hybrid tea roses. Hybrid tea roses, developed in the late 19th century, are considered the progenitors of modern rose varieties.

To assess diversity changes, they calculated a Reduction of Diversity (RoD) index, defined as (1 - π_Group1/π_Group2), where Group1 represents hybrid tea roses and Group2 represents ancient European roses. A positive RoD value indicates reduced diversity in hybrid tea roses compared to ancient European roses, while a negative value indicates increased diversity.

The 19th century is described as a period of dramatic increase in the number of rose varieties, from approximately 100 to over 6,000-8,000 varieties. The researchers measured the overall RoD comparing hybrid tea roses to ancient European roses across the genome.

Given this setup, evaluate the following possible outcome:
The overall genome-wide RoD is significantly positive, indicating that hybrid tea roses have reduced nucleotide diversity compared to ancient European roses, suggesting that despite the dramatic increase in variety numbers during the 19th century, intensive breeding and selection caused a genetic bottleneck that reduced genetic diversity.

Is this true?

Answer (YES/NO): YES